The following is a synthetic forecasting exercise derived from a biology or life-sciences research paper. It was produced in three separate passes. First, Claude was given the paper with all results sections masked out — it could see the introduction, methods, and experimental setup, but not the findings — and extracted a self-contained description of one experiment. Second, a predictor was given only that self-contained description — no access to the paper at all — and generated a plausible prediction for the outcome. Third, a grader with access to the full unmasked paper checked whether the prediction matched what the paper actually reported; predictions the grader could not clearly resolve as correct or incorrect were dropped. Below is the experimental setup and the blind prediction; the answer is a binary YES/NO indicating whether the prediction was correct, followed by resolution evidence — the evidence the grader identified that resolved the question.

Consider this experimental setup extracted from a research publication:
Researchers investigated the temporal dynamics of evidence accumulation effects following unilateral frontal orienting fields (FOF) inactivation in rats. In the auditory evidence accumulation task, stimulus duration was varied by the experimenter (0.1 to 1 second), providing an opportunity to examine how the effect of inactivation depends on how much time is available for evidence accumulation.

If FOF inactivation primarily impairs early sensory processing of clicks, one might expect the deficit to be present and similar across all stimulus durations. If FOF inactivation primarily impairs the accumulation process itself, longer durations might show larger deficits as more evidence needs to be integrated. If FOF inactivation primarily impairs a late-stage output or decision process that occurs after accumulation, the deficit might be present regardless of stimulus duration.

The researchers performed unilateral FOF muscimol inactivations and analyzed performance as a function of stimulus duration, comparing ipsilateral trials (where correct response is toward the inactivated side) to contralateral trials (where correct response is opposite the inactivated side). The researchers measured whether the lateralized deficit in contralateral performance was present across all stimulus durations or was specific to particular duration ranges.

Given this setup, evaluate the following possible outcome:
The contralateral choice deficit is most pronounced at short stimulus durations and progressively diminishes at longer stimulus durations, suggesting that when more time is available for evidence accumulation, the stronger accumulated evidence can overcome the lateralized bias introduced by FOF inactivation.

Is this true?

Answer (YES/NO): NO